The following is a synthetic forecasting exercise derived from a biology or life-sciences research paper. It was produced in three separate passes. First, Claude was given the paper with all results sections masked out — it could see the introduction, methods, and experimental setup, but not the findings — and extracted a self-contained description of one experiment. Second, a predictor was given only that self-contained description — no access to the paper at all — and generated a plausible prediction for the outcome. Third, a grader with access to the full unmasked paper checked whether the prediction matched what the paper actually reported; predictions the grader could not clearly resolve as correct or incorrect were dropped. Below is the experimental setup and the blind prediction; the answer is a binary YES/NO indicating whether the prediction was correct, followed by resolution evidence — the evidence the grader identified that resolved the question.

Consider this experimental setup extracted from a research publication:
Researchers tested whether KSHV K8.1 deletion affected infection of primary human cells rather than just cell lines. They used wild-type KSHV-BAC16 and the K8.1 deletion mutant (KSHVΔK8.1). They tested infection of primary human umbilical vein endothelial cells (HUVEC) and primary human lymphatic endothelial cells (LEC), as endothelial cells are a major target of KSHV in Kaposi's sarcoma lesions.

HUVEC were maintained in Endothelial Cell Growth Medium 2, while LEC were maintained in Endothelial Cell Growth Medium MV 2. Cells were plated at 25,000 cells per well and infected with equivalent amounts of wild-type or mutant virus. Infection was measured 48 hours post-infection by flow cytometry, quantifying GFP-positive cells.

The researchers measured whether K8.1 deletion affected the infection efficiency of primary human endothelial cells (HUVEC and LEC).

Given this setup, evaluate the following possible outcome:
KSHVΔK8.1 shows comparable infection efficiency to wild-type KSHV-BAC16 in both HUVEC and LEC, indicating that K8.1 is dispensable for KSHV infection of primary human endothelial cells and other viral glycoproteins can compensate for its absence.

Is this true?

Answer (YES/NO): YES